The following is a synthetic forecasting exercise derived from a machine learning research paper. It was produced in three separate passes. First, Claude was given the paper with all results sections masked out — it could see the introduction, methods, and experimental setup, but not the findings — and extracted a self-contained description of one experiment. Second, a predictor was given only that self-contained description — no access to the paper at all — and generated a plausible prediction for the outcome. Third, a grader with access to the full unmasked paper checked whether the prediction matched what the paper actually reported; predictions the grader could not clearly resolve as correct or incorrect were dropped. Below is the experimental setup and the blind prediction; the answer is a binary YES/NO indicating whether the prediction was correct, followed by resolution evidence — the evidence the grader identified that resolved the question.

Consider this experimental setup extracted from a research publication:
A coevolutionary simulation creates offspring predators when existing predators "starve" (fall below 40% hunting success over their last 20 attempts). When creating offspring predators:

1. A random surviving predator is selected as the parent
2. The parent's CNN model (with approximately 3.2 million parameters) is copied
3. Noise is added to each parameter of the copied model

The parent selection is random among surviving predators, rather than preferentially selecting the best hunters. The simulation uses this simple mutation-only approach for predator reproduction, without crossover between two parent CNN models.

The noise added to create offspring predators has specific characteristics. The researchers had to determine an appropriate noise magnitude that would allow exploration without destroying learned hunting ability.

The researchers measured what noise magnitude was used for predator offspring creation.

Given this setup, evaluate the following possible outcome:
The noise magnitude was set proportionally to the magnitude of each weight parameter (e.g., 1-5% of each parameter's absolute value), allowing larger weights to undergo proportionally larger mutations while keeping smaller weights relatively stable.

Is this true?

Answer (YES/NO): NO